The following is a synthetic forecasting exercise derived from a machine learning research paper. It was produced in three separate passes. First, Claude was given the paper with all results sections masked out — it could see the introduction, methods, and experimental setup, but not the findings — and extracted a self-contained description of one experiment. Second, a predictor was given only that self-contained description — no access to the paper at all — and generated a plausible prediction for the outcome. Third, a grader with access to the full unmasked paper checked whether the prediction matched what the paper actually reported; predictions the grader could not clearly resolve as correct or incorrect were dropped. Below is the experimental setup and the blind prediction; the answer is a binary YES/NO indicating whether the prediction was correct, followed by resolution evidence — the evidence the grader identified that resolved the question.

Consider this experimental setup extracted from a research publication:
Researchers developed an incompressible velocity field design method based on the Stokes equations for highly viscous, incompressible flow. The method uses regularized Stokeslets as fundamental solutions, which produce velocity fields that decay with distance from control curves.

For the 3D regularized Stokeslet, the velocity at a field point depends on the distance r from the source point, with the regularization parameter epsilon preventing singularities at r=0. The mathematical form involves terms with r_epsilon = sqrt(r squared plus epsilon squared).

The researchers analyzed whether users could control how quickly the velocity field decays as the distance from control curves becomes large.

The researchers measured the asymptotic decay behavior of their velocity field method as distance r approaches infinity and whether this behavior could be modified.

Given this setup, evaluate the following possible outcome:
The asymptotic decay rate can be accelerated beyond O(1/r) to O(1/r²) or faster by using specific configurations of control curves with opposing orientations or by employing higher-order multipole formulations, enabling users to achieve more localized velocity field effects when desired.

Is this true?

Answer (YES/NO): NO